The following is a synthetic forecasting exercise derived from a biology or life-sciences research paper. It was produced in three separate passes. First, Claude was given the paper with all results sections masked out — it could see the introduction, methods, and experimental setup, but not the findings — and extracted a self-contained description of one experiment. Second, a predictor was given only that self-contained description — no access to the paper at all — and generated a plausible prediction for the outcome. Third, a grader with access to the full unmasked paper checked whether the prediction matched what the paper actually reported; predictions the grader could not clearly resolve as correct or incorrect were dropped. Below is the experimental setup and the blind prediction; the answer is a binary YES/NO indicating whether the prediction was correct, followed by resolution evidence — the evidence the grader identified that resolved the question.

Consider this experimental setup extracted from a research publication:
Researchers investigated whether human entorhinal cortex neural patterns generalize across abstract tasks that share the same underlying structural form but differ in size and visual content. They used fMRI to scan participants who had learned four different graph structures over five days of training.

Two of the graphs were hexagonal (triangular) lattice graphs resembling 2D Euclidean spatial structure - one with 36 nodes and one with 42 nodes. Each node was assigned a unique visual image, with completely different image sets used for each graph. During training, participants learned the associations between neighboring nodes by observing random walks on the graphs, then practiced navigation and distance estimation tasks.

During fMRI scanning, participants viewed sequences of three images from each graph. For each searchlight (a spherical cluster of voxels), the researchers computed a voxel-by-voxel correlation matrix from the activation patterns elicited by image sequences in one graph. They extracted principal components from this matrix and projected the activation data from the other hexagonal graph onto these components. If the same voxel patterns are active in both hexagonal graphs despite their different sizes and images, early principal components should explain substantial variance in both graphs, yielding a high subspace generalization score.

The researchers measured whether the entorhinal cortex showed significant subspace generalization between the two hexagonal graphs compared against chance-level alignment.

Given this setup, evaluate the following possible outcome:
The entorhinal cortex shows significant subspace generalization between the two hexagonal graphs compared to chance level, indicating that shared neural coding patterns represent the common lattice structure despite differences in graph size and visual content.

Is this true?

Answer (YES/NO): YES